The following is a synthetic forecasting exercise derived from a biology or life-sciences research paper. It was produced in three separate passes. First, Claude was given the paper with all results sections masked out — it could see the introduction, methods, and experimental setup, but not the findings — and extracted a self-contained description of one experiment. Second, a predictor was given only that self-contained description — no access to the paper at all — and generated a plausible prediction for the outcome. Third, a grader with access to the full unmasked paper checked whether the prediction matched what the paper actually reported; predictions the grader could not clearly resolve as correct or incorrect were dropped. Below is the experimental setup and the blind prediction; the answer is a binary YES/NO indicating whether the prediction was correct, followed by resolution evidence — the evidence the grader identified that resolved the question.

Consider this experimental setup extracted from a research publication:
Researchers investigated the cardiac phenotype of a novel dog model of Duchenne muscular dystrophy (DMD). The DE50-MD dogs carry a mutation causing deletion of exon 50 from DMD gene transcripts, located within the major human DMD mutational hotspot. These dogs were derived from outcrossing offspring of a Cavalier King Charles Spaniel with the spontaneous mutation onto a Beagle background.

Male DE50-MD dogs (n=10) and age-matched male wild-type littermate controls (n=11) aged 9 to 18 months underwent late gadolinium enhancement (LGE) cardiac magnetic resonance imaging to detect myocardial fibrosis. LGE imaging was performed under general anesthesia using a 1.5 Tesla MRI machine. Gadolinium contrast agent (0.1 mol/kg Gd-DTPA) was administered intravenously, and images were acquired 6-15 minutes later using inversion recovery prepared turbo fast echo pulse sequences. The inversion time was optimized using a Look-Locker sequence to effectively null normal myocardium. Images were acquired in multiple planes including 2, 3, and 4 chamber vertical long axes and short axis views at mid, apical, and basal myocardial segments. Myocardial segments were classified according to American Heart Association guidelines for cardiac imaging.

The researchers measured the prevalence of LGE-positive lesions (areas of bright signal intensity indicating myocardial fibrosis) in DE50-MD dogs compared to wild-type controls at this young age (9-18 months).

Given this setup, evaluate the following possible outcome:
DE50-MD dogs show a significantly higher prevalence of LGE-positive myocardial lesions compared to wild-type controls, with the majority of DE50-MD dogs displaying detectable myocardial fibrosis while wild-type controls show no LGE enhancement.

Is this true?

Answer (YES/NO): NO